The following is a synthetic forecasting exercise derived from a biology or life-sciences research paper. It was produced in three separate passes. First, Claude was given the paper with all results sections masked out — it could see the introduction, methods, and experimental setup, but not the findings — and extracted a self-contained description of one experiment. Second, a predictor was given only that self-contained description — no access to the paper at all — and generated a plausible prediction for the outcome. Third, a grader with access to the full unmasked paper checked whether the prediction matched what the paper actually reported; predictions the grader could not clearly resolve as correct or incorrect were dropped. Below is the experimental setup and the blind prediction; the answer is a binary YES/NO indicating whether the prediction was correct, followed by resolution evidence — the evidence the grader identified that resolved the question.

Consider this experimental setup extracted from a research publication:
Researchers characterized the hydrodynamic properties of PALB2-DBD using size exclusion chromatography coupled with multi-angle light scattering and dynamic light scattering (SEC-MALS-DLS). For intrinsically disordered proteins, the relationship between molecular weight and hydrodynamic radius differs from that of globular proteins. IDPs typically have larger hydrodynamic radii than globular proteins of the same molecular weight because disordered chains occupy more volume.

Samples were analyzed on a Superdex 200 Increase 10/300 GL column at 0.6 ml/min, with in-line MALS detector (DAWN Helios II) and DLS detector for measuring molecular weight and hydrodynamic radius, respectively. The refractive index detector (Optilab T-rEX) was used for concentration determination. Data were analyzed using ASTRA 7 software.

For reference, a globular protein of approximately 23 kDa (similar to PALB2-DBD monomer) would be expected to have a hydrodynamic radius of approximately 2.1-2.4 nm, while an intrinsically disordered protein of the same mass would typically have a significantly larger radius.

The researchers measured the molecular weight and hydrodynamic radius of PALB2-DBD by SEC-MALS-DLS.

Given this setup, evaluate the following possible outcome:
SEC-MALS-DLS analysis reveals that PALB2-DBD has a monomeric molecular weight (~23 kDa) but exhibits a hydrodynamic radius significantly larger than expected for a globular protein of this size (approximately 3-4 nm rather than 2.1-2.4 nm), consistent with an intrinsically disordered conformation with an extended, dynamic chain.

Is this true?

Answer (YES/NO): NO